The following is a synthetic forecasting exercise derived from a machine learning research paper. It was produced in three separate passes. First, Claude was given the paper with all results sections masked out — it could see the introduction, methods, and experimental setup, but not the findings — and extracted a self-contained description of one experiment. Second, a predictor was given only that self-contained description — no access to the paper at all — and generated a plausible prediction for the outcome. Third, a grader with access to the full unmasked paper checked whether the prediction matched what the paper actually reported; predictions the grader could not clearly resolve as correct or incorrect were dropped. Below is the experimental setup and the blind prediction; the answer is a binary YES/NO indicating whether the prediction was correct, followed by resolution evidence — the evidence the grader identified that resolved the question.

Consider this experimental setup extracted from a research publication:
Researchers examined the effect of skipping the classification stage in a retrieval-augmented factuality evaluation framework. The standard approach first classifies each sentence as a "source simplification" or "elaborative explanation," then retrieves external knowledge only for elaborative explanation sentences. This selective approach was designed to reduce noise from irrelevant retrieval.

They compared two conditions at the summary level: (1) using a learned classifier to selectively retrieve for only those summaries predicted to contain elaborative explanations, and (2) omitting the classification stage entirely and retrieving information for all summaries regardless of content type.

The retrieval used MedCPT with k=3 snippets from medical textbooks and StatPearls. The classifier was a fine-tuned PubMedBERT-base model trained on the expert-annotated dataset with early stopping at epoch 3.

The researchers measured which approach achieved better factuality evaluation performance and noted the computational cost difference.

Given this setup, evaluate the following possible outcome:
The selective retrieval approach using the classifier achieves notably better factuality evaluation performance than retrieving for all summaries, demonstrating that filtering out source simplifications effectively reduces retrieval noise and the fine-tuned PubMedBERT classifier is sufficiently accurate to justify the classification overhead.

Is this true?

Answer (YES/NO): NO